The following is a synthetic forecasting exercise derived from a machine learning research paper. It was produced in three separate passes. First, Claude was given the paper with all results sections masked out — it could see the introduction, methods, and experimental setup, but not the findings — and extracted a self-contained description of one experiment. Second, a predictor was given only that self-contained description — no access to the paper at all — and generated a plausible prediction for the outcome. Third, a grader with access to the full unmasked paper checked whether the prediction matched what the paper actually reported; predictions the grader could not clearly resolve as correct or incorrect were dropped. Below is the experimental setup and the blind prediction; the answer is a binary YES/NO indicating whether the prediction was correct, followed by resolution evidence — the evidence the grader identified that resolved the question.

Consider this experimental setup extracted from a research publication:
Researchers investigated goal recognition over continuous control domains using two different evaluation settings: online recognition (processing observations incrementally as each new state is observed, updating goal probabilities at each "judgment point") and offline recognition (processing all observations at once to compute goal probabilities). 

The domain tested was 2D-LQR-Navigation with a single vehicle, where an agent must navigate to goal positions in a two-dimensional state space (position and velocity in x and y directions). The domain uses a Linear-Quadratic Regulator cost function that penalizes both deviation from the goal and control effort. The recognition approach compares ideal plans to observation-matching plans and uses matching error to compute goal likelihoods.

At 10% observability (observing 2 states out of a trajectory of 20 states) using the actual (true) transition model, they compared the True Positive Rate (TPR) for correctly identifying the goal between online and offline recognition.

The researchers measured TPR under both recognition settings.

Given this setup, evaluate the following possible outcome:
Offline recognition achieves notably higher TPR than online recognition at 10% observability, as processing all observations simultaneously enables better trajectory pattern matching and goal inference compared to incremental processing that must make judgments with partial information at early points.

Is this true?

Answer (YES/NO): YES